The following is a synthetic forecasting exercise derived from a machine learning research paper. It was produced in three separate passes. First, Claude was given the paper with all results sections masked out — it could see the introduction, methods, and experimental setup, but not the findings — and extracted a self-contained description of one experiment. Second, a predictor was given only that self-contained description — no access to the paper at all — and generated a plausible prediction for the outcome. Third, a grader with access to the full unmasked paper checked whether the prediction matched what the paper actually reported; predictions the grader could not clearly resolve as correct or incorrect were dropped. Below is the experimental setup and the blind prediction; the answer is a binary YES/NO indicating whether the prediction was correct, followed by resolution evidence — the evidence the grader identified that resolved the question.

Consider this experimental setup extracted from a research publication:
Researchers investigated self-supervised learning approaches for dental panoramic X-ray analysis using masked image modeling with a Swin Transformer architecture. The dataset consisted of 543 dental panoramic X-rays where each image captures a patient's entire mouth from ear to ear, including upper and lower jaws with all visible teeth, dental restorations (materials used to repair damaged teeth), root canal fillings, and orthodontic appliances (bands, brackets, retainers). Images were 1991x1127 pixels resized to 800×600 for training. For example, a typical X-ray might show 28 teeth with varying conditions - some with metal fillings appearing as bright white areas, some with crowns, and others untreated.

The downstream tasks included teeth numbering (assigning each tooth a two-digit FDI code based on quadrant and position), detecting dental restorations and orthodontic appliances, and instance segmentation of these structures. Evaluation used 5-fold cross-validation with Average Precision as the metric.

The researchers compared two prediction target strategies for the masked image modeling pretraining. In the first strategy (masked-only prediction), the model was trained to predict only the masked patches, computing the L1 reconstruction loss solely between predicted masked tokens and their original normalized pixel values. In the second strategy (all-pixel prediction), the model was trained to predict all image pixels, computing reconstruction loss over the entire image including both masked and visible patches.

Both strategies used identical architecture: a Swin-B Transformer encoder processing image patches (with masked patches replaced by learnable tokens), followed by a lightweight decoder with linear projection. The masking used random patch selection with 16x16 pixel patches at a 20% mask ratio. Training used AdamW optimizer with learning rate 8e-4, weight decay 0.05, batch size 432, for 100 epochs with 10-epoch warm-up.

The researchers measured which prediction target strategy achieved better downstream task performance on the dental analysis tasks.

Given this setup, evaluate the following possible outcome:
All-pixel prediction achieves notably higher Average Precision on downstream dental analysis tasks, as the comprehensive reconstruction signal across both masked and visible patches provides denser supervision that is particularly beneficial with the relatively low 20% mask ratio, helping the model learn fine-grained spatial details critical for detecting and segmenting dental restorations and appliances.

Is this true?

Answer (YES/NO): NO